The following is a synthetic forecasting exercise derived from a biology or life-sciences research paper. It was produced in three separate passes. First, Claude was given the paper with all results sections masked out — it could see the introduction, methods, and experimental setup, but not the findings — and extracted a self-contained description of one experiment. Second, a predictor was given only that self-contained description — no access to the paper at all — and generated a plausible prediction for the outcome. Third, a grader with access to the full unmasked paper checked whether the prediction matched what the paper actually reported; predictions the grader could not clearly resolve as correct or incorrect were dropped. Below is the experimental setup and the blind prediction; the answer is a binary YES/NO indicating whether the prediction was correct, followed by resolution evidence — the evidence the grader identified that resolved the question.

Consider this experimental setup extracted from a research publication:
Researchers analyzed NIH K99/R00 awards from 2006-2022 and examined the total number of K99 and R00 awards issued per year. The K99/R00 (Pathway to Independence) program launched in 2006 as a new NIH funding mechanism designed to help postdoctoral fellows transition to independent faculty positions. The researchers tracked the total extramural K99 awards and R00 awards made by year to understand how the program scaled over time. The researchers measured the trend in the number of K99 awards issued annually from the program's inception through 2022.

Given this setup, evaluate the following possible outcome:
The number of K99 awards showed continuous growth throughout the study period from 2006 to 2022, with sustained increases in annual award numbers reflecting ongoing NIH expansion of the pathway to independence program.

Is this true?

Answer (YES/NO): NO